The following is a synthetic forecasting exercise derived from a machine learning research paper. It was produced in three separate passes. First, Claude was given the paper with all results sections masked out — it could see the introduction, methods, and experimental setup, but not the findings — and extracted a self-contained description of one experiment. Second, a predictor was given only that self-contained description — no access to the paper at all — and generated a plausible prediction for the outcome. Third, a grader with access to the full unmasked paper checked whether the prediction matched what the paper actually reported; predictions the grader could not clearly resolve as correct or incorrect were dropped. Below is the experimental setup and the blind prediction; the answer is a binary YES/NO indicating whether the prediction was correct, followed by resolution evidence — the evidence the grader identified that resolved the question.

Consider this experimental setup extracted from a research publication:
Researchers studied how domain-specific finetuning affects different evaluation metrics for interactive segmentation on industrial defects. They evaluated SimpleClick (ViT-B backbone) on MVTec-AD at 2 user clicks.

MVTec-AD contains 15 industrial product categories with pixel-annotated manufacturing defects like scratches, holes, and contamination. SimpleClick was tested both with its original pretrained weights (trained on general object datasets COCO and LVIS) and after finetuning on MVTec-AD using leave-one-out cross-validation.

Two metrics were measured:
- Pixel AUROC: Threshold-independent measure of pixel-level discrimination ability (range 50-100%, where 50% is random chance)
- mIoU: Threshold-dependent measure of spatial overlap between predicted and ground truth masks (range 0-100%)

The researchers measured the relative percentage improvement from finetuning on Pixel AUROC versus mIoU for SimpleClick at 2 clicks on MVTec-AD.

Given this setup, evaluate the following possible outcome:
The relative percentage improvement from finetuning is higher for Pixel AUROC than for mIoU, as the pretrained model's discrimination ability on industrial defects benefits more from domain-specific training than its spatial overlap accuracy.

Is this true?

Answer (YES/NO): NO